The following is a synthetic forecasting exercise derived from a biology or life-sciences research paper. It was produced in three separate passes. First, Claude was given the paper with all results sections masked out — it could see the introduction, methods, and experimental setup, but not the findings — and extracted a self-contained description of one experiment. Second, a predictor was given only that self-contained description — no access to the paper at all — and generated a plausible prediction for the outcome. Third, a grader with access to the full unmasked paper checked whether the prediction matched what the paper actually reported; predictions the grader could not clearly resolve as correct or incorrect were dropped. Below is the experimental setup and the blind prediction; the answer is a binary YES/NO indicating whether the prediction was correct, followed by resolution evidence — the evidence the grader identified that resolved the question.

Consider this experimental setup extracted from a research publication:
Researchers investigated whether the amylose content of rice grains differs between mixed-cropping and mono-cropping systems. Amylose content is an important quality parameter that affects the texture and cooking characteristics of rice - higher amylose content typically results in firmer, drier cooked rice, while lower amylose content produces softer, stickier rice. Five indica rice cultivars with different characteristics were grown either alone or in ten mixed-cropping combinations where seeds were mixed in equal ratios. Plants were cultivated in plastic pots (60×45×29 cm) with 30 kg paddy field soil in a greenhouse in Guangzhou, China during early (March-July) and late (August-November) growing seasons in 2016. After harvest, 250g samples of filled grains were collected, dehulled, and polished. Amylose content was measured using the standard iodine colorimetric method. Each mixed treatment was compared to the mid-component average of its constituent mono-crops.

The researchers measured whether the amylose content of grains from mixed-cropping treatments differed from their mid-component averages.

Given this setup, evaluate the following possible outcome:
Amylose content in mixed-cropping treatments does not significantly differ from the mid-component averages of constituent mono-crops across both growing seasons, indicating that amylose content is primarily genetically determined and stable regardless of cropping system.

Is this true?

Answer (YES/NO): YES